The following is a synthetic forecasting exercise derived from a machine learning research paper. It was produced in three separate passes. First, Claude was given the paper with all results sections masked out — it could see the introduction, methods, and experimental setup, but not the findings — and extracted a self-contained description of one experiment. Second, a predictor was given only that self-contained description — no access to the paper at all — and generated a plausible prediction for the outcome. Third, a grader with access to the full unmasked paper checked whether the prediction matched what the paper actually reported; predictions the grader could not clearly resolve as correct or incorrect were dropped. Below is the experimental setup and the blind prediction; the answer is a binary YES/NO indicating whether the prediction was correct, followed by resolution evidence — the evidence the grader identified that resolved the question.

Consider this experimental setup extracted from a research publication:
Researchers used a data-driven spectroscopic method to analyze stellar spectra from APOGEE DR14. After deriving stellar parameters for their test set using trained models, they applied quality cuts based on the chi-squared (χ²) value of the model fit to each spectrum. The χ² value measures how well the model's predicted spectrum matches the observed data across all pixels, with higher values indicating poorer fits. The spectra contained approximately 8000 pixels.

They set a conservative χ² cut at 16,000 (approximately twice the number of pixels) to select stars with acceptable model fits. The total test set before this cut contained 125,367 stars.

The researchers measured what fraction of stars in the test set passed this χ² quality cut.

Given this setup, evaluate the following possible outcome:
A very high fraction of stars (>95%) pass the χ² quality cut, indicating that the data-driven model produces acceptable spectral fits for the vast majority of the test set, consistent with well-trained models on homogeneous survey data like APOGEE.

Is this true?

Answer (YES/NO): YES